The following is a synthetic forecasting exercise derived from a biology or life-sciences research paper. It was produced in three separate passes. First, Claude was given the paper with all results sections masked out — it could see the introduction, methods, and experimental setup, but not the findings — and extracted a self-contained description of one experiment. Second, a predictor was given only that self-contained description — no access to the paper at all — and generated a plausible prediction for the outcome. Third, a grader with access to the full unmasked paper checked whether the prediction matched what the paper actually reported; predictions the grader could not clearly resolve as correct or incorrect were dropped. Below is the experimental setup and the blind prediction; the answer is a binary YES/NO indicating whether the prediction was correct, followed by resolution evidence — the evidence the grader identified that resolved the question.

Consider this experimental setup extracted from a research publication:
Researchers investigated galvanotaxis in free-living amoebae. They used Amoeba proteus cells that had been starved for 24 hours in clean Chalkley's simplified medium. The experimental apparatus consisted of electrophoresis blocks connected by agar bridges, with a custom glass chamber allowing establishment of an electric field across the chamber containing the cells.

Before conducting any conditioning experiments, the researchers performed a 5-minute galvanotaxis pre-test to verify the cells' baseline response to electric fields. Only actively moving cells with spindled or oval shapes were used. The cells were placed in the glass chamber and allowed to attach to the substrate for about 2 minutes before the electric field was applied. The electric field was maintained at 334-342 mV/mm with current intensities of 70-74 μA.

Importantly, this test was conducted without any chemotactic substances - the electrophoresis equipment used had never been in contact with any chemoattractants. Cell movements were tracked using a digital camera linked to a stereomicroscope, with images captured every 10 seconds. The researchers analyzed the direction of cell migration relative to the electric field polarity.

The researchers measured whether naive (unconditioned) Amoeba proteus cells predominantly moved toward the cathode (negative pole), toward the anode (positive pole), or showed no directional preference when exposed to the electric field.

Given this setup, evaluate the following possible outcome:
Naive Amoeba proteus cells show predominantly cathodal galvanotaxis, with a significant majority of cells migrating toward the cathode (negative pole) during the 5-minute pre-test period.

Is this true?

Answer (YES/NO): YES